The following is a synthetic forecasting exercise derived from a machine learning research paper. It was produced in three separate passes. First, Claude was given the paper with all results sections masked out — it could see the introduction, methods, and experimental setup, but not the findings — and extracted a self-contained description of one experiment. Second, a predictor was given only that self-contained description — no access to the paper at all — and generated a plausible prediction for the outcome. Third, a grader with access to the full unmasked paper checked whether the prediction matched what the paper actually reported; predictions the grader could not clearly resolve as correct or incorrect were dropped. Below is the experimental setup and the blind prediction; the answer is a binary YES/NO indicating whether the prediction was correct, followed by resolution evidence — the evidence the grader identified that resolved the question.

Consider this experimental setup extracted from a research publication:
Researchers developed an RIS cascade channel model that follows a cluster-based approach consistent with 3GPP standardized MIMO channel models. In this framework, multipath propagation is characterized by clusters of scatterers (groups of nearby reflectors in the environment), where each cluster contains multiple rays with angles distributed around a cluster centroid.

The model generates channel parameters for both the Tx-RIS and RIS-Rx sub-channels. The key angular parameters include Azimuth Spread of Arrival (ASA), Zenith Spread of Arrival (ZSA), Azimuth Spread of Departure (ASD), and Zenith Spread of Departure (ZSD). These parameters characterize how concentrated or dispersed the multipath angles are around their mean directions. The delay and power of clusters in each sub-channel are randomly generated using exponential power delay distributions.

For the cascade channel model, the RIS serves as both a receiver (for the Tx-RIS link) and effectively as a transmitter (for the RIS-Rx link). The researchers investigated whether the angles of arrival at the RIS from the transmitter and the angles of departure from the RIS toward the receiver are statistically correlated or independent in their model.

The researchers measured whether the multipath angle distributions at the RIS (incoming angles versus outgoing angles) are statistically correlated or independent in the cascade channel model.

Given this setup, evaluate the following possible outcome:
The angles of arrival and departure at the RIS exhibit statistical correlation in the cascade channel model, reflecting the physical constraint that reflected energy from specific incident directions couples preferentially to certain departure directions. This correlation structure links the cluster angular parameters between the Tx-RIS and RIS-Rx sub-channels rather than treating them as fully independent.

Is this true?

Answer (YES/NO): NO